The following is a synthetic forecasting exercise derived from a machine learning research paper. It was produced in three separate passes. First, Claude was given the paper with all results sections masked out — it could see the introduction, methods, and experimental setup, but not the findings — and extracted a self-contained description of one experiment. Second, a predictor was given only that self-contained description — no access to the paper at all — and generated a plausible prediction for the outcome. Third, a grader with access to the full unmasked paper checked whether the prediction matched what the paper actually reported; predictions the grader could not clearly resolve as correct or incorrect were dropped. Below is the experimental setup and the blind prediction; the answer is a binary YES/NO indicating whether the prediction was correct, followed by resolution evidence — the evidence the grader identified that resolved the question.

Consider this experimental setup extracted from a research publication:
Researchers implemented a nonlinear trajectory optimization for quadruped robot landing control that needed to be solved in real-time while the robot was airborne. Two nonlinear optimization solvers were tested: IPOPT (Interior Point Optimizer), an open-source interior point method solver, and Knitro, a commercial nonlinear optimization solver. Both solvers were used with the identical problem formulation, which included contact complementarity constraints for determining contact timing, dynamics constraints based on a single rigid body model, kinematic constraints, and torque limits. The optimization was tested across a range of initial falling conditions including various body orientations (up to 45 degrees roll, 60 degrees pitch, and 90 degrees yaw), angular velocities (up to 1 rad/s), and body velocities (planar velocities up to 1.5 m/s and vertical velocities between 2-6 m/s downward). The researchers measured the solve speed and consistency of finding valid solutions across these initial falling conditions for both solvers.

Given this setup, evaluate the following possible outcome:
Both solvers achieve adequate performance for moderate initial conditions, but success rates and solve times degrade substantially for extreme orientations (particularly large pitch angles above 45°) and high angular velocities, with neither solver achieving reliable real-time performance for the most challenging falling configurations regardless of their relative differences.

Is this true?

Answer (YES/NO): NO